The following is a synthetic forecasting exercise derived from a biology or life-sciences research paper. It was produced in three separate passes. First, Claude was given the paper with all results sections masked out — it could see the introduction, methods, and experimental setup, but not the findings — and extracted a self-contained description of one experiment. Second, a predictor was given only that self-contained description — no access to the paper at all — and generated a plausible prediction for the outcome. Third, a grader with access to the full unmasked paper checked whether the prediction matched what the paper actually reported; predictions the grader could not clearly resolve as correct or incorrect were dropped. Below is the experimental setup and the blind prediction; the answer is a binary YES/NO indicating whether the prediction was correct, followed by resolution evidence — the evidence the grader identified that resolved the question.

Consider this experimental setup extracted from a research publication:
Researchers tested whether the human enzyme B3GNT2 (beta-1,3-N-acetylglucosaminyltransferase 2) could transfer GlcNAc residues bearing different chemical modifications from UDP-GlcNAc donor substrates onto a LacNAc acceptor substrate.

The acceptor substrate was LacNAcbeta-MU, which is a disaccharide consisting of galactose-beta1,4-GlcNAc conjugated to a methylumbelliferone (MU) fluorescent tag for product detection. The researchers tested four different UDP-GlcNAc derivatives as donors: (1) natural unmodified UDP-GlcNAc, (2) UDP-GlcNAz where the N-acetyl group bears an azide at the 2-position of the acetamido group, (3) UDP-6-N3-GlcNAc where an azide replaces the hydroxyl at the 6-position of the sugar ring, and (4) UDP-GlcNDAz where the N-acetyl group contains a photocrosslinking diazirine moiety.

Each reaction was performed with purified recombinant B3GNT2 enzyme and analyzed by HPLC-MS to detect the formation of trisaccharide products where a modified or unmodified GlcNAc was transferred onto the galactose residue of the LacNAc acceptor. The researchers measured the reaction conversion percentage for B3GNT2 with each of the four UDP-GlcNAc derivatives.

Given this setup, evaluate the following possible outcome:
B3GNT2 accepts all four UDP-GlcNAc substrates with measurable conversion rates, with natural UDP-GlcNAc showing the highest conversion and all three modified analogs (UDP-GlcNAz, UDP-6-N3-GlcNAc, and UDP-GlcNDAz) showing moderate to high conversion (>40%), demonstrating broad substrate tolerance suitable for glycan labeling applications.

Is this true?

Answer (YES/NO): NO